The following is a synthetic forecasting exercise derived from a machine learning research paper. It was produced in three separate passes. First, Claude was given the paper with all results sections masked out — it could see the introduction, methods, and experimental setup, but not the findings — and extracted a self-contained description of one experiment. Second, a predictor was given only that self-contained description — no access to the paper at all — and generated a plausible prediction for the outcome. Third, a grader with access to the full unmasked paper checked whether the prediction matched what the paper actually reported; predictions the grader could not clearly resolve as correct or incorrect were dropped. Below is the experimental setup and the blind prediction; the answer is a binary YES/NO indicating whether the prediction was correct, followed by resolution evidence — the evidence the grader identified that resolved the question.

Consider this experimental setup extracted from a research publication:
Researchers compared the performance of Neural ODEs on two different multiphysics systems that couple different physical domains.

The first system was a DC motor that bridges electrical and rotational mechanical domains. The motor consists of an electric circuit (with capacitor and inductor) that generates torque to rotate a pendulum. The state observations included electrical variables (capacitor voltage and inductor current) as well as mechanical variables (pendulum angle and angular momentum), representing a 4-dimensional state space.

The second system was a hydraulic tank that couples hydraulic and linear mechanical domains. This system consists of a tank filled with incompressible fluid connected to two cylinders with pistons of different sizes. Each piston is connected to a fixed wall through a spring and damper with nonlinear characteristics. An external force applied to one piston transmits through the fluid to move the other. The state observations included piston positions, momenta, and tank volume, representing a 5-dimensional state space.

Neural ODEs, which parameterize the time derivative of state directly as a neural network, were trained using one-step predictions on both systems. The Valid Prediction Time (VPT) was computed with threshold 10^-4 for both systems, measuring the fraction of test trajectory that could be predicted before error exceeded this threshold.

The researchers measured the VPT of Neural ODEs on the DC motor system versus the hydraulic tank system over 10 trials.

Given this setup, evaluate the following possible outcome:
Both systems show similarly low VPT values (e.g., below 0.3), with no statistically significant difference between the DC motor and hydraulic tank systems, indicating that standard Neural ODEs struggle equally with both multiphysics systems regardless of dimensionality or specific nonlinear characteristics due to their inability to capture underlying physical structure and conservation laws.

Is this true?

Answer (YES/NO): NO